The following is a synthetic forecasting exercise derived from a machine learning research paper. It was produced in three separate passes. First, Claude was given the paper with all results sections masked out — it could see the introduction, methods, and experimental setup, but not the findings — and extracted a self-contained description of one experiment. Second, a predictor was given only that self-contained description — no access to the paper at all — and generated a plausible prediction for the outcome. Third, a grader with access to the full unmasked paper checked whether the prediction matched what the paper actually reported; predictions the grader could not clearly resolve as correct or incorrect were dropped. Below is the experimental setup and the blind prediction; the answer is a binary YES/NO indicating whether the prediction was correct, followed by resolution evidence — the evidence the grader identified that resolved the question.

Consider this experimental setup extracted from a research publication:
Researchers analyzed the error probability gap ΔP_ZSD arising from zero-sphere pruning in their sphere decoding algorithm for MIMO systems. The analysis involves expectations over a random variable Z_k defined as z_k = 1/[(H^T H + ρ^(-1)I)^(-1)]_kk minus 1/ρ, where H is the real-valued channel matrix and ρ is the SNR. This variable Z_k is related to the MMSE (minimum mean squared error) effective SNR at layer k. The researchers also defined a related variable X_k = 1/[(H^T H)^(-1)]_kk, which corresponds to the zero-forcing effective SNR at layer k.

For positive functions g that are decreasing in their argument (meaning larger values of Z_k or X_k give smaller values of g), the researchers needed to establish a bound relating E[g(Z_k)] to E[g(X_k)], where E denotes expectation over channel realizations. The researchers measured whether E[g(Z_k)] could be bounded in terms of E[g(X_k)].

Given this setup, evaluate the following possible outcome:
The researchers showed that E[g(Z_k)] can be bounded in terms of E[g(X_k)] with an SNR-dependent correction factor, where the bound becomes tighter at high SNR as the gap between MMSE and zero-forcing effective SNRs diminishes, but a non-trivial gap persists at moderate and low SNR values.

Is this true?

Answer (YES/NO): NO